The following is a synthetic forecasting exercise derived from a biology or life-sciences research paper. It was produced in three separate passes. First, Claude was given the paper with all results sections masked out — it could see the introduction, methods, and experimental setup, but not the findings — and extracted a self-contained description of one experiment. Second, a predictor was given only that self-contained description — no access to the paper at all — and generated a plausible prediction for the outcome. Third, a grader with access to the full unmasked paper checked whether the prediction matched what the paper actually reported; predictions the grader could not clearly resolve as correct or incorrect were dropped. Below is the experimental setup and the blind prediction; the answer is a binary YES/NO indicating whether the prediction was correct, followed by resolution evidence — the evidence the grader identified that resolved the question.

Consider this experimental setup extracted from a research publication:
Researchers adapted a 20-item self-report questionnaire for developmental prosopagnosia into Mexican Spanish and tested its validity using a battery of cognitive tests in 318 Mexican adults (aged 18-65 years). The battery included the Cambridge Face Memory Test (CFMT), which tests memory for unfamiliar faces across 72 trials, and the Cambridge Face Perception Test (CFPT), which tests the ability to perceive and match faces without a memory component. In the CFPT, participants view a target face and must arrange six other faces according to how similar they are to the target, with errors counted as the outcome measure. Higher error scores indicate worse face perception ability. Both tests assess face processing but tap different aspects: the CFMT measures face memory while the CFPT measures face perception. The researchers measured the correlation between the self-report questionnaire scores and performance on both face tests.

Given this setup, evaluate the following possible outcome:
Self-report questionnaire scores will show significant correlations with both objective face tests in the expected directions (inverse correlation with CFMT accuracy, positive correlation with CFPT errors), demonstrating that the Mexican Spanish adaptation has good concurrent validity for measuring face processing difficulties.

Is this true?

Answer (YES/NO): NO